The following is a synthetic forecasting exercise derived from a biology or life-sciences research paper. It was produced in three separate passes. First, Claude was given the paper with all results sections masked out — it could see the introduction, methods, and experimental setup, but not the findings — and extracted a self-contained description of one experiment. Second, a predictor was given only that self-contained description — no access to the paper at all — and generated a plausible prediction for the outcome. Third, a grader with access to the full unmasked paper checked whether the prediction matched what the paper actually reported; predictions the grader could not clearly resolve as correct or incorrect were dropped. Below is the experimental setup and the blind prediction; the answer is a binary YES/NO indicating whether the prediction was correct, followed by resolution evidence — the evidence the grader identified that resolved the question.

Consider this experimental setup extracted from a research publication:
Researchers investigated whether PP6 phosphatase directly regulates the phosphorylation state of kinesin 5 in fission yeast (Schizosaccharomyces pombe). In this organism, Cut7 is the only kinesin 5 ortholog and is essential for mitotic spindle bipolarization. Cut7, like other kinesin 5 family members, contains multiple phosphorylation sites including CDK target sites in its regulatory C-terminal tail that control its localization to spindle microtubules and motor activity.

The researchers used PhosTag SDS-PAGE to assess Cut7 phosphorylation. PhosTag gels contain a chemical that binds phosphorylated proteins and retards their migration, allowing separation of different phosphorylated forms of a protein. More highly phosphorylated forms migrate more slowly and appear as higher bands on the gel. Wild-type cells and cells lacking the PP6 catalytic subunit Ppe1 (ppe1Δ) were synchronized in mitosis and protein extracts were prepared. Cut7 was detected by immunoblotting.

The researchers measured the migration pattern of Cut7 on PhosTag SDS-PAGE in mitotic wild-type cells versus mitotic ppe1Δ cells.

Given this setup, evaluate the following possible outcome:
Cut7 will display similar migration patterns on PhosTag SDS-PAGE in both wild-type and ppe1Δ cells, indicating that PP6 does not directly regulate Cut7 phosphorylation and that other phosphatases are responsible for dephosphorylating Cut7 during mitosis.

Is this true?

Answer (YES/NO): YES